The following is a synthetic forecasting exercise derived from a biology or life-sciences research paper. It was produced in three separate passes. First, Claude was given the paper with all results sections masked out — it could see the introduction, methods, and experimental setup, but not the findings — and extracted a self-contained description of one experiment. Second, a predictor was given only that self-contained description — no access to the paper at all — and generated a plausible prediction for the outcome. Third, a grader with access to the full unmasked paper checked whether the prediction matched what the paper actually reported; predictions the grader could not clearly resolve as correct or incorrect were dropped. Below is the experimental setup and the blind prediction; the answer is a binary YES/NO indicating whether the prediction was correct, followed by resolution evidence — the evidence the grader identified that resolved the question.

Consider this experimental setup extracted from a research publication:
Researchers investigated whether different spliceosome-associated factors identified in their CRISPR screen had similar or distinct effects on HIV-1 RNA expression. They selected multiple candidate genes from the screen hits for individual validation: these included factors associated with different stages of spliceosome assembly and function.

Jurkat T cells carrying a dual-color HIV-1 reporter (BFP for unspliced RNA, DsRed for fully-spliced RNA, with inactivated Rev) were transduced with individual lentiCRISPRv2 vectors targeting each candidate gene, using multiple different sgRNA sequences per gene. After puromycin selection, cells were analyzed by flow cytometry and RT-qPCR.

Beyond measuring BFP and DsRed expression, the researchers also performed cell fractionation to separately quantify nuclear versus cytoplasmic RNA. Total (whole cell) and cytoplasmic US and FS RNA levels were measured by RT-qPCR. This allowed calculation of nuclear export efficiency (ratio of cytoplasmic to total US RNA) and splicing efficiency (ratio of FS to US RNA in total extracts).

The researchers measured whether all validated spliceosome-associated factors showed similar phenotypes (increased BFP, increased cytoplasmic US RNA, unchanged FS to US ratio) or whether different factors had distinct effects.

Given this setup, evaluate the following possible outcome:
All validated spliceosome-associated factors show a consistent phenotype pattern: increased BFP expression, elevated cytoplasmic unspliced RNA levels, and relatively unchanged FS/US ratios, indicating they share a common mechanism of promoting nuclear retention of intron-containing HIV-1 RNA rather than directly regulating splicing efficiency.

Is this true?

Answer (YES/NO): NO